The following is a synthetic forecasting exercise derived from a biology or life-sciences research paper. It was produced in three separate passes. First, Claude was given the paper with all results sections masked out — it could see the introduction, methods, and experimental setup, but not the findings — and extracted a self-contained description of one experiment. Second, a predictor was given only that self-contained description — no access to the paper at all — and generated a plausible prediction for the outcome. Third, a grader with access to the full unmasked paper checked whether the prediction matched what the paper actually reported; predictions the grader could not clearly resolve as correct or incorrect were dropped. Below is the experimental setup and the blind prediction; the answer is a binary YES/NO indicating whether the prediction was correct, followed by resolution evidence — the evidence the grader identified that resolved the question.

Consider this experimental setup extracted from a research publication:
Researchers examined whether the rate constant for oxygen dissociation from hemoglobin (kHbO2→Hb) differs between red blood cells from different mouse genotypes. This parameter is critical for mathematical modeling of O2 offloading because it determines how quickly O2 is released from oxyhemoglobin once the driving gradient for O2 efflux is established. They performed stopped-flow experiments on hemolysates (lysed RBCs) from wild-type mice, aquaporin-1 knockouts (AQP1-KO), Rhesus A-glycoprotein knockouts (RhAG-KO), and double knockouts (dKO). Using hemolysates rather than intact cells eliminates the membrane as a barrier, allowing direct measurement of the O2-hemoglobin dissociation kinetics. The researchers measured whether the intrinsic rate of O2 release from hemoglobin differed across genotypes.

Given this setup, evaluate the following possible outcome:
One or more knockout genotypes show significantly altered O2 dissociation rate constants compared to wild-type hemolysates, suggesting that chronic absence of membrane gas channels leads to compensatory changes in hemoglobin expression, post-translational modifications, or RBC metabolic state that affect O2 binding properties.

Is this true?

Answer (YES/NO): NO